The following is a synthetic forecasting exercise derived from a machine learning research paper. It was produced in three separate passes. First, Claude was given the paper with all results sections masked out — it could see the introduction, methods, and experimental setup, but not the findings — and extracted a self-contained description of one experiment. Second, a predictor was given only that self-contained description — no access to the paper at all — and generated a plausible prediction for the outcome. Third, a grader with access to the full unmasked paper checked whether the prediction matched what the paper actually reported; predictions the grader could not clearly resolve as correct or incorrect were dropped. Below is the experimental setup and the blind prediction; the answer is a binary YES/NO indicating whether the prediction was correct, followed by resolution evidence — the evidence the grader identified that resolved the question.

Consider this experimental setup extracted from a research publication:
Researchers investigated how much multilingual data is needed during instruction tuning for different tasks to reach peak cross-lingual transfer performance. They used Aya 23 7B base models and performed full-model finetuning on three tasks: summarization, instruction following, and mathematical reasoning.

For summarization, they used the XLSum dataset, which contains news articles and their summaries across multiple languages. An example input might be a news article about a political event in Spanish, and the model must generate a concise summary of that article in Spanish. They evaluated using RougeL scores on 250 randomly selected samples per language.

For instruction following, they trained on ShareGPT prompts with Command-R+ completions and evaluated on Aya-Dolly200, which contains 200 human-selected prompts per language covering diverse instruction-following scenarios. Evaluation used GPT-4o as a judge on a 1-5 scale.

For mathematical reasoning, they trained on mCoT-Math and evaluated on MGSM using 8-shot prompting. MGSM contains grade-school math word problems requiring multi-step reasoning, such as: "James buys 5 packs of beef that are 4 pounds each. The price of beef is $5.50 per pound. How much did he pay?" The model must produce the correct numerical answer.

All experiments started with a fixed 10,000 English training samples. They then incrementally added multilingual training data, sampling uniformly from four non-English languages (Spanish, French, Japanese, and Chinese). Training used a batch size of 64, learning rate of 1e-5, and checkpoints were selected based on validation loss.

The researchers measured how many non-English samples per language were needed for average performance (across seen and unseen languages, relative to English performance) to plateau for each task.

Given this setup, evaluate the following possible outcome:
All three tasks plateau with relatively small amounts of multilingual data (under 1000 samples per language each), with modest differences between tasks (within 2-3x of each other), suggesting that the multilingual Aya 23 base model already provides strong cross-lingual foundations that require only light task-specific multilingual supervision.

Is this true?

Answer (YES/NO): NO